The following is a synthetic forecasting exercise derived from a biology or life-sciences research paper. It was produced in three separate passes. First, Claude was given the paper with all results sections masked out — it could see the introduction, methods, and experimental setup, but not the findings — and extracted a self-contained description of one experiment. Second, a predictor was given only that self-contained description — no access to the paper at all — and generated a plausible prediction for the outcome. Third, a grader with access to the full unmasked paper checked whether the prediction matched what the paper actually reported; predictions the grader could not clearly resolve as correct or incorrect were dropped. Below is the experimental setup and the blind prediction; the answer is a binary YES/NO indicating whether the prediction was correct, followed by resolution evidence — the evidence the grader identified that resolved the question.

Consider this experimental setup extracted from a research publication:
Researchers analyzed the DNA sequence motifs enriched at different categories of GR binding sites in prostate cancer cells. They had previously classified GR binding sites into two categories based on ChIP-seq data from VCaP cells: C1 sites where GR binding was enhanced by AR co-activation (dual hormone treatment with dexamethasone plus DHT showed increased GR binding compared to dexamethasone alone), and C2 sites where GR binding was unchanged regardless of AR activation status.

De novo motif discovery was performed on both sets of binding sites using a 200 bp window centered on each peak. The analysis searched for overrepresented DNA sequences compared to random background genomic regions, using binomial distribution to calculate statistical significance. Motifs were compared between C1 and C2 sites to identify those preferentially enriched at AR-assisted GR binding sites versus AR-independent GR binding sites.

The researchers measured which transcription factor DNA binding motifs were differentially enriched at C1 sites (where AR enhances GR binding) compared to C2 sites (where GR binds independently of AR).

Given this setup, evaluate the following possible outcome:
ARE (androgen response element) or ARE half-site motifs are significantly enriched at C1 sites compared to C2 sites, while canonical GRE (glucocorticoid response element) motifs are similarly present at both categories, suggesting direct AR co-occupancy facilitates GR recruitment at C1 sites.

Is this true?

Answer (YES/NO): YES